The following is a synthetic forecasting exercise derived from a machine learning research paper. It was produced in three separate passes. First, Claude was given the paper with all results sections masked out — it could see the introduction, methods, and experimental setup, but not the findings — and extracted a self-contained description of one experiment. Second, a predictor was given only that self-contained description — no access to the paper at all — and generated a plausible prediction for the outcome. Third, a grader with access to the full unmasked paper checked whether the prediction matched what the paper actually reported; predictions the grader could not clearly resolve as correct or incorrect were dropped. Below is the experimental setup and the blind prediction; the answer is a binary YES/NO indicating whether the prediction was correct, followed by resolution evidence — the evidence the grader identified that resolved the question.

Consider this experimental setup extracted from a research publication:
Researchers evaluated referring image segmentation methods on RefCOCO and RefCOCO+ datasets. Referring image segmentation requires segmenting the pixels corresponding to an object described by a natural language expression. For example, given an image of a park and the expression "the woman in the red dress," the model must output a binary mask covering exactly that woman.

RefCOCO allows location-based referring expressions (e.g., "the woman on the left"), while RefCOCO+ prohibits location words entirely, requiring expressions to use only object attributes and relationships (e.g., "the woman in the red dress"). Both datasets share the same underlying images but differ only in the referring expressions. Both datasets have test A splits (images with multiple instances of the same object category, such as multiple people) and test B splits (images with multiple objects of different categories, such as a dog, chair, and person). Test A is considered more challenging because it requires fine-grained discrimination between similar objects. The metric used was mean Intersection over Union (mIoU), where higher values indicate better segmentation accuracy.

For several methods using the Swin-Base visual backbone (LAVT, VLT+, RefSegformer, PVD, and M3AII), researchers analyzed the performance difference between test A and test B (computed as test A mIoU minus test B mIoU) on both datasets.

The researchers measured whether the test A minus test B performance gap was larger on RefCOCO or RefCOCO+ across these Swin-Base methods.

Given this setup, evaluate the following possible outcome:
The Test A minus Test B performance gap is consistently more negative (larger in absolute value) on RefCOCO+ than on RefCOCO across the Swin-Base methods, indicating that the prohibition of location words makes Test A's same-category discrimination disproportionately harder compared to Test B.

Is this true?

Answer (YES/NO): NO